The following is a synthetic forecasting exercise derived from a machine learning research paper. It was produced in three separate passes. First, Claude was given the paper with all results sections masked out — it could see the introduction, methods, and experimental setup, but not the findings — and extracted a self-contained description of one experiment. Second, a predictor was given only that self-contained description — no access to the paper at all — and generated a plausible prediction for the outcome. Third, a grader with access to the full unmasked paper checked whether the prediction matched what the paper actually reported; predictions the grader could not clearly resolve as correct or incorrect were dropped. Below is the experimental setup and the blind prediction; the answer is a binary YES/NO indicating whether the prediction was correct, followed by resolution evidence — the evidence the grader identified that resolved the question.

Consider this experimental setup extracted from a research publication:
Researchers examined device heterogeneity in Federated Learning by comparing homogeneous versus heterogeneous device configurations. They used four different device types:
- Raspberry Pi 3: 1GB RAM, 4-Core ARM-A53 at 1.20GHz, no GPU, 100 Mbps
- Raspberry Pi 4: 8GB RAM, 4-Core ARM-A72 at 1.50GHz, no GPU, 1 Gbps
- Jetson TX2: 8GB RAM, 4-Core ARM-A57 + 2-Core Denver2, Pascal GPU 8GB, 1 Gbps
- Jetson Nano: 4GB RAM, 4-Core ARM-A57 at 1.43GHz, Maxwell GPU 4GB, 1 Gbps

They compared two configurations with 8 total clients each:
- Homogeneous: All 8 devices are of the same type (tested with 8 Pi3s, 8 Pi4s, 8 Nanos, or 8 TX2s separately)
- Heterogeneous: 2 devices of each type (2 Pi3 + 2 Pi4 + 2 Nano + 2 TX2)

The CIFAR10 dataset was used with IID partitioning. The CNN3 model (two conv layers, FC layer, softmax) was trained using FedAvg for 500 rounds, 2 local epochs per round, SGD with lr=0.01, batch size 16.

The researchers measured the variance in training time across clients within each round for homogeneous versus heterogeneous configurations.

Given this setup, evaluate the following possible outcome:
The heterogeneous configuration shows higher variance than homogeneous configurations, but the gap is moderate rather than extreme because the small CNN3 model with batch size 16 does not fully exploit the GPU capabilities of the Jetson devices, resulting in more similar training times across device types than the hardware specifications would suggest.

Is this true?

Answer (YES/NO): NO